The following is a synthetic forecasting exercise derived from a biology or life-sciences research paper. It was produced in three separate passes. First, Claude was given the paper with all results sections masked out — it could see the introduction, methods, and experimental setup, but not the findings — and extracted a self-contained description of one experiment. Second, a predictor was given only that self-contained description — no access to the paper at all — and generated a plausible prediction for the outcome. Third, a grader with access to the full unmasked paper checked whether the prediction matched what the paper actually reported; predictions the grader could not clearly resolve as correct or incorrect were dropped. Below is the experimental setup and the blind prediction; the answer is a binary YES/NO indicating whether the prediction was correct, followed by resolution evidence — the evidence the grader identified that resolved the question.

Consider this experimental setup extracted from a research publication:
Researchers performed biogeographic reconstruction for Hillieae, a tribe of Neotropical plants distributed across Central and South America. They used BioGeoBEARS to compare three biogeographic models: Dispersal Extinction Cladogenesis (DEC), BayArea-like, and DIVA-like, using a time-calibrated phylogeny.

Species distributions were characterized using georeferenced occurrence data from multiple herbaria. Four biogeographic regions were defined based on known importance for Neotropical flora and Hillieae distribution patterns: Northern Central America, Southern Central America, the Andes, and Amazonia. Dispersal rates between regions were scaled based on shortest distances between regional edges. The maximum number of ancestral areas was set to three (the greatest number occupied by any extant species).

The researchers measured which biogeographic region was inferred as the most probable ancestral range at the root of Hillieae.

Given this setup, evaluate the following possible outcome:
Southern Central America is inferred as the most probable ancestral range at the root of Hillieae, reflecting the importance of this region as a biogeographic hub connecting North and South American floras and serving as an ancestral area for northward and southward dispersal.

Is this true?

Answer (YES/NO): YES